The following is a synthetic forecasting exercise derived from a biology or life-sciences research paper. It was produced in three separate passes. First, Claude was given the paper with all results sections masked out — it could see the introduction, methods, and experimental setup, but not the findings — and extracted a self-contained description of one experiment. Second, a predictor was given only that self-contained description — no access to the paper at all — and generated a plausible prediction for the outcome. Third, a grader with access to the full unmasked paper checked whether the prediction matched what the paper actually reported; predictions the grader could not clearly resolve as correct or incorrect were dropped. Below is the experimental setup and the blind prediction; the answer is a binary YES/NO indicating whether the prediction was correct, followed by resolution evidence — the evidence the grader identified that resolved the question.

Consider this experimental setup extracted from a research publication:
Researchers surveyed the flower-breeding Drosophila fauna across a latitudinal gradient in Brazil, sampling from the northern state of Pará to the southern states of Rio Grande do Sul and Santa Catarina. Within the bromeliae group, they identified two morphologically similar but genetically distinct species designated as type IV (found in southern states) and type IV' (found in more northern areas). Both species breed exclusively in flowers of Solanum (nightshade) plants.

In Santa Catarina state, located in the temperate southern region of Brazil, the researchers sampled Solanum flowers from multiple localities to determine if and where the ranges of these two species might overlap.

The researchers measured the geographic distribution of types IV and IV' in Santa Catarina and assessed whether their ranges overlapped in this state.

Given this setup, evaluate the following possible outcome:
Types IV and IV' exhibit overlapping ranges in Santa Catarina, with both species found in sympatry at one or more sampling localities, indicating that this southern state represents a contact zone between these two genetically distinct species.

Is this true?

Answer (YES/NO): NO